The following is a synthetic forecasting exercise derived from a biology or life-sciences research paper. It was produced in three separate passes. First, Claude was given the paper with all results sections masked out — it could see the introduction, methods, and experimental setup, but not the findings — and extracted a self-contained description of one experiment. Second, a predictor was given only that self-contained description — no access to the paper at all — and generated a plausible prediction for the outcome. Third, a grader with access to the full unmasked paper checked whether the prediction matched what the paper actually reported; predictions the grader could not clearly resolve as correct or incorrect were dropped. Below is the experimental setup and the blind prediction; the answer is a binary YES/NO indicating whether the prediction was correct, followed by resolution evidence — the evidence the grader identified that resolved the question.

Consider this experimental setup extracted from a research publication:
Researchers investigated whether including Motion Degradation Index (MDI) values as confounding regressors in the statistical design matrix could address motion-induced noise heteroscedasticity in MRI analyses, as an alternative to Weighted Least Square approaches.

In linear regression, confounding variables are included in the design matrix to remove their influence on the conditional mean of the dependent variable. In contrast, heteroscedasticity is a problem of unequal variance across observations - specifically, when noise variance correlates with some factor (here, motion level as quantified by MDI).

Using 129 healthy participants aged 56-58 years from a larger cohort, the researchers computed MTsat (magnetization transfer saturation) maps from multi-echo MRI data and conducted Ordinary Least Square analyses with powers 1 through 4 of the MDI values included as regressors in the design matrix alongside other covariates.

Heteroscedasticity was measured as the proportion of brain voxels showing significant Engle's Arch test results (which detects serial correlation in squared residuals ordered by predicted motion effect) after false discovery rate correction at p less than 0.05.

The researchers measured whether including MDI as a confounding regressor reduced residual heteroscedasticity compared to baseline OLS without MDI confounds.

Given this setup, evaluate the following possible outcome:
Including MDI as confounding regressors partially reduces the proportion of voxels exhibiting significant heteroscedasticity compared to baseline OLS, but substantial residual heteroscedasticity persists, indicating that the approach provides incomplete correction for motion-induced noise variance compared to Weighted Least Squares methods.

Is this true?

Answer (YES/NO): NO